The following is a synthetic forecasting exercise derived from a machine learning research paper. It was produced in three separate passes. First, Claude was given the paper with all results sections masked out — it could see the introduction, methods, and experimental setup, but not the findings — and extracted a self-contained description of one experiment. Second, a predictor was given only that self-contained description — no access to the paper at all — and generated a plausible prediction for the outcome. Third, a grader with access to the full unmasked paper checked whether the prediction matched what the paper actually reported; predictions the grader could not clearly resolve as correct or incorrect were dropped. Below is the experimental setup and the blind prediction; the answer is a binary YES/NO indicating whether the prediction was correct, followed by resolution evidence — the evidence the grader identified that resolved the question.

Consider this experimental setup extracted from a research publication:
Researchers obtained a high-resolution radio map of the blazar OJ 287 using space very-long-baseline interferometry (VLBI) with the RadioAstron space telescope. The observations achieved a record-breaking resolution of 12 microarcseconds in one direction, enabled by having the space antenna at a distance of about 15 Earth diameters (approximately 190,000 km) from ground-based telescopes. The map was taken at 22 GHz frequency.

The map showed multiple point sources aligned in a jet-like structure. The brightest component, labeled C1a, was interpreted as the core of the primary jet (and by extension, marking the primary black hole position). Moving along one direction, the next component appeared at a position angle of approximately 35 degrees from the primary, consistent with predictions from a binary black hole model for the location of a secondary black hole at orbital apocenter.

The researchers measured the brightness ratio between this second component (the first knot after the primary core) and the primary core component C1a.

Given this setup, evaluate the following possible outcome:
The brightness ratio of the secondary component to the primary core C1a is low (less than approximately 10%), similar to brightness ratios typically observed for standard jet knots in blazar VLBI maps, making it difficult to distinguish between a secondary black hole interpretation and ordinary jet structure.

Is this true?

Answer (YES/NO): NO